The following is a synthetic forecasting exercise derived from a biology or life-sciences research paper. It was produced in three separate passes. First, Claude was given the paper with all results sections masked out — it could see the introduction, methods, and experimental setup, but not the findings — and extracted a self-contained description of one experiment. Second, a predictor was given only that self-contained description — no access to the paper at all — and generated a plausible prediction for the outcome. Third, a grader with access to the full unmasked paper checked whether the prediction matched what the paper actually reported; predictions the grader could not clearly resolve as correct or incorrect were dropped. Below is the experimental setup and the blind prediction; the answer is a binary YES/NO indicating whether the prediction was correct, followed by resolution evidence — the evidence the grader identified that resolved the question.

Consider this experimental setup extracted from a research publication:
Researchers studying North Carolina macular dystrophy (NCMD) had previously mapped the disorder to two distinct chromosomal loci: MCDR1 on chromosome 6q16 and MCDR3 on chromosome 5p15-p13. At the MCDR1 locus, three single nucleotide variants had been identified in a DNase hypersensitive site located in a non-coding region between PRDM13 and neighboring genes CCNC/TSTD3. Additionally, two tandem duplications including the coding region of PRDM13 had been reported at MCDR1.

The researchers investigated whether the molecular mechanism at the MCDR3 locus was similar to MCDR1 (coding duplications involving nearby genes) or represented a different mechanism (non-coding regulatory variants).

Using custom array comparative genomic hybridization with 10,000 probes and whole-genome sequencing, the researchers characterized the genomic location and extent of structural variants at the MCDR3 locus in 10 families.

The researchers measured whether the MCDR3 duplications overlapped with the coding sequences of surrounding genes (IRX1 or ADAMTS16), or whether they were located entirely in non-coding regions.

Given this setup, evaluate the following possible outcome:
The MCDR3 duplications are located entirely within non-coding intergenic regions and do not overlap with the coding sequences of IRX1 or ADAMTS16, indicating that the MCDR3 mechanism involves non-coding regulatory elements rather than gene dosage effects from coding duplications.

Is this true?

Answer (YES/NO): YES